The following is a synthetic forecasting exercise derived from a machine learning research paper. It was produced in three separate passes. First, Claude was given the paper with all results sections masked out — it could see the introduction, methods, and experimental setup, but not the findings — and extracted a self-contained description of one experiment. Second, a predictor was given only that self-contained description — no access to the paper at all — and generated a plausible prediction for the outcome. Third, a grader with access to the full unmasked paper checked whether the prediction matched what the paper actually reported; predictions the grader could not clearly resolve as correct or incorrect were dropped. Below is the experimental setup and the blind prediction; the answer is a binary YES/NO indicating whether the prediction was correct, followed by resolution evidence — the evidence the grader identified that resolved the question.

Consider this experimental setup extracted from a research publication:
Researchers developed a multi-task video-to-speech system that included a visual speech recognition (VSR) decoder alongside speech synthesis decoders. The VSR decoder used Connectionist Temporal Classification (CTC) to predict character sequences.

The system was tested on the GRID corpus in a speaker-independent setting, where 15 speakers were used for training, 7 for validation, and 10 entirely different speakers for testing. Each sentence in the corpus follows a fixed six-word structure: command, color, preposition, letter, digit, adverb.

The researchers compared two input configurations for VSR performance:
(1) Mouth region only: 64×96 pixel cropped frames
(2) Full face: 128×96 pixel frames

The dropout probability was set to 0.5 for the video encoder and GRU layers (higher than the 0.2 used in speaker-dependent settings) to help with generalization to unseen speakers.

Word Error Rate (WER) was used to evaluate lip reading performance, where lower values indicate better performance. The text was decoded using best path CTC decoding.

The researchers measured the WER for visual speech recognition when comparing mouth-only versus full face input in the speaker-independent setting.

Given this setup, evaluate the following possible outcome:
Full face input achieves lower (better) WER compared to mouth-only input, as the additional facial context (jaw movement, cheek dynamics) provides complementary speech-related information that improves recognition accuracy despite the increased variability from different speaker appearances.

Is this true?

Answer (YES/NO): NO